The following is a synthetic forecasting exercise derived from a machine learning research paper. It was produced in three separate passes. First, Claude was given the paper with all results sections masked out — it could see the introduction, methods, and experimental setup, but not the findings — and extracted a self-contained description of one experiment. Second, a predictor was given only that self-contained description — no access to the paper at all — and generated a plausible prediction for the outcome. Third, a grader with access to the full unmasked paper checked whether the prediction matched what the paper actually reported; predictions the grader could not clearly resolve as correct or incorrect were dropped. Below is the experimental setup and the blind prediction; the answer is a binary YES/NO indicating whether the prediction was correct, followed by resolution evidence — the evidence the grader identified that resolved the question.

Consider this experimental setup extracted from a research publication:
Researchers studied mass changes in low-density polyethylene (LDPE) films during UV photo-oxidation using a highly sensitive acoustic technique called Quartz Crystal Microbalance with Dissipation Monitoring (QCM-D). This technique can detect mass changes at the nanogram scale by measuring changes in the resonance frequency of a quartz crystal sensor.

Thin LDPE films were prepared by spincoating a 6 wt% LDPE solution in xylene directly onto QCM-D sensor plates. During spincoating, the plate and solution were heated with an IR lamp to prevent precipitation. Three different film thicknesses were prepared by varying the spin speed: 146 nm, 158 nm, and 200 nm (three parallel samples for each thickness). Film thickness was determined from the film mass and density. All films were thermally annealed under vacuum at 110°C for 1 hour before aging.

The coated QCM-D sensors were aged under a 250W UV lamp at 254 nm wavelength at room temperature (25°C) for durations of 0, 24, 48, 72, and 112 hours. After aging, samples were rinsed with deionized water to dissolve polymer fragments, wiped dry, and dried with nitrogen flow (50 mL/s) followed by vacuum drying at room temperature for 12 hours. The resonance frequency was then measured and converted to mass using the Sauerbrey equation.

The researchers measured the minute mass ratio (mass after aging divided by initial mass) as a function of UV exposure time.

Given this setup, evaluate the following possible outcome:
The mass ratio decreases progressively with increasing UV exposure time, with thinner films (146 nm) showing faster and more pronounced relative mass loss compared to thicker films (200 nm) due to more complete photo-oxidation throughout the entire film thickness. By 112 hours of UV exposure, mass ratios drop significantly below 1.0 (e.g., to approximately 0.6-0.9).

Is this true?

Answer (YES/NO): NO